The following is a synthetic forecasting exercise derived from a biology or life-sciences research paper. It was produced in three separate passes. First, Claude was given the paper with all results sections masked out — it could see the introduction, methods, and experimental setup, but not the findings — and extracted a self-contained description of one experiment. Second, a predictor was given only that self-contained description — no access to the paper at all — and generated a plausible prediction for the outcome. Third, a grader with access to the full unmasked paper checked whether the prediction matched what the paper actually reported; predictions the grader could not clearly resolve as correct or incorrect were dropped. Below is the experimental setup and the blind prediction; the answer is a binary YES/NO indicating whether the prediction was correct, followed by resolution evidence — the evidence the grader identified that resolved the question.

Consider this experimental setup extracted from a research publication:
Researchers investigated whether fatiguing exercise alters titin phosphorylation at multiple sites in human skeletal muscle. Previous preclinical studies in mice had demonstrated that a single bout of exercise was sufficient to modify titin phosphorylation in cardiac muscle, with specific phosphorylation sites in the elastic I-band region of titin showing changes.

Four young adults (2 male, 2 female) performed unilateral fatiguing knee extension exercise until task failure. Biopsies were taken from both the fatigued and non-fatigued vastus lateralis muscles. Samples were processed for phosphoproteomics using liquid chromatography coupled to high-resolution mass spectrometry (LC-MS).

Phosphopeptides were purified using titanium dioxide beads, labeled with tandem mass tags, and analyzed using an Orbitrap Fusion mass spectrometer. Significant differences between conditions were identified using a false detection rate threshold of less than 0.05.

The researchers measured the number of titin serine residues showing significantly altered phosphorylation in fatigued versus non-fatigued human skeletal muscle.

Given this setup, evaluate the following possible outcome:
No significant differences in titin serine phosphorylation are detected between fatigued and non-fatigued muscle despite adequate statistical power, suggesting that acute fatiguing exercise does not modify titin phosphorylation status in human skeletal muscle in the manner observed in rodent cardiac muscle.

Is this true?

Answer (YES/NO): NO